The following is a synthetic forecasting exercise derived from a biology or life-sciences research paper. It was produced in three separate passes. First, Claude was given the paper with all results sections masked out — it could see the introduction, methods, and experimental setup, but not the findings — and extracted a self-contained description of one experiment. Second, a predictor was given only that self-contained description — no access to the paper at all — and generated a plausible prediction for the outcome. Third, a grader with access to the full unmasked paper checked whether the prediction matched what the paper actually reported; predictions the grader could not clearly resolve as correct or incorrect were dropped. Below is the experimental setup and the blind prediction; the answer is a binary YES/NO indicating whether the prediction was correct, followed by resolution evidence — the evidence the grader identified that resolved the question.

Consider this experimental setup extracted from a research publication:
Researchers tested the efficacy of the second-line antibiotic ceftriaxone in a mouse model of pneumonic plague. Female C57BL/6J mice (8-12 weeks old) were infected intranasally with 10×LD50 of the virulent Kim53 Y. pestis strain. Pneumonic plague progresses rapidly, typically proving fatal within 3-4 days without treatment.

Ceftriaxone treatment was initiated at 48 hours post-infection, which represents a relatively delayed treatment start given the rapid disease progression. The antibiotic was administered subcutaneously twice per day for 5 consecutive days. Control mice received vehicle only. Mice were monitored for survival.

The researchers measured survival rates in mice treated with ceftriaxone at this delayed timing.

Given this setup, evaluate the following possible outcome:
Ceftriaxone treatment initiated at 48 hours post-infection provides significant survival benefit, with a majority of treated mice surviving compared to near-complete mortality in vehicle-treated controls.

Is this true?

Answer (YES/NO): NO